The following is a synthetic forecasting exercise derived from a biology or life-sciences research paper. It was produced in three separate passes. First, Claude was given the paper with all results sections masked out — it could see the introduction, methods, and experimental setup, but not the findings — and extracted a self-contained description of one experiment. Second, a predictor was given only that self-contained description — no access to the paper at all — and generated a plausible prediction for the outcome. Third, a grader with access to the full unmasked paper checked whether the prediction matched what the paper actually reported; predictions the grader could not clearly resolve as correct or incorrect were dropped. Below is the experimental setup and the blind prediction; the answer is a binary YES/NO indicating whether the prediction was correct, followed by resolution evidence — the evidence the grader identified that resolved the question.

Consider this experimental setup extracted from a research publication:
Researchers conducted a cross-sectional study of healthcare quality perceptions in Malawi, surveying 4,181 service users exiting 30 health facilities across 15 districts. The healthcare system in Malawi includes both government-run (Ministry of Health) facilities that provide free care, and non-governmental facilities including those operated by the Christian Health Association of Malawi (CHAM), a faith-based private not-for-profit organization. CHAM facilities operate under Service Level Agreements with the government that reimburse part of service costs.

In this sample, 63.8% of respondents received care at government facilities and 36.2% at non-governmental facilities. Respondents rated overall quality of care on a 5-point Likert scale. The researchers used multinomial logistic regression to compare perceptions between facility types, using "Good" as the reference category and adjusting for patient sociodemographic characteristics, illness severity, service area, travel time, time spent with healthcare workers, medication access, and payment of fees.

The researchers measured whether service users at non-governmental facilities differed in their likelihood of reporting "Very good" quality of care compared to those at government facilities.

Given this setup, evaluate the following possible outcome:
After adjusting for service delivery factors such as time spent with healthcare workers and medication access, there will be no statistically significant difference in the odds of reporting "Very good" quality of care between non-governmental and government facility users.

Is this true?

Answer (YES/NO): NO